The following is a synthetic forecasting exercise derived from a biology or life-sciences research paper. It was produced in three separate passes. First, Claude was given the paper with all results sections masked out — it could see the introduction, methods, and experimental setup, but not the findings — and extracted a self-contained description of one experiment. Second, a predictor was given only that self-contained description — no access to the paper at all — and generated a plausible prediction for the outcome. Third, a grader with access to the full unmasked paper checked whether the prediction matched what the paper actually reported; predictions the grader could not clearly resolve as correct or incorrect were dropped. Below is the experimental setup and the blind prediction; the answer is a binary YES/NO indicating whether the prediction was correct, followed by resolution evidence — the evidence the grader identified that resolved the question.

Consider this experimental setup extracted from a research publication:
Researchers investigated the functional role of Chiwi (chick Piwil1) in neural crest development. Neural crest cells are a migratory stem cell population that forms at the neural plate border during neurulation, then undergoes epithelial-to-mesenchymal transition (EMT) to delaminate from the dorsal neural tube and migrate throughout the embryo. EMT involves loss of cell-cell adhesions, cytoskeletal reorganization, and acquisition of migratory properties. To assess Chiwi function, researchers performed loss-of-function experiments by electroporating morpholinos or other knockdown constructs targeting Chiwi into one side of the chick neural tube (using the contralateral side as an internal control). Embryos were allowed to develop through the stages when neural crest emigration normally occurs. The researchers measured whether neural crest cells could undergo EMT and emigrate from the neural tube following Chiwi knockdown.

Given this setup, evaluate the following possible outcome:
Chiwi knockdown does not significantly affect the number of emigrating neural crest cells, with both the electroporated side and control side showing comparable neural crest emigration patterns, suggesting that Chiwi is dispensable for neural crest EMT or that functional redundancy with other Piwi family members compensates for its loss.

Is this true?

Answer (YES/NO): NO